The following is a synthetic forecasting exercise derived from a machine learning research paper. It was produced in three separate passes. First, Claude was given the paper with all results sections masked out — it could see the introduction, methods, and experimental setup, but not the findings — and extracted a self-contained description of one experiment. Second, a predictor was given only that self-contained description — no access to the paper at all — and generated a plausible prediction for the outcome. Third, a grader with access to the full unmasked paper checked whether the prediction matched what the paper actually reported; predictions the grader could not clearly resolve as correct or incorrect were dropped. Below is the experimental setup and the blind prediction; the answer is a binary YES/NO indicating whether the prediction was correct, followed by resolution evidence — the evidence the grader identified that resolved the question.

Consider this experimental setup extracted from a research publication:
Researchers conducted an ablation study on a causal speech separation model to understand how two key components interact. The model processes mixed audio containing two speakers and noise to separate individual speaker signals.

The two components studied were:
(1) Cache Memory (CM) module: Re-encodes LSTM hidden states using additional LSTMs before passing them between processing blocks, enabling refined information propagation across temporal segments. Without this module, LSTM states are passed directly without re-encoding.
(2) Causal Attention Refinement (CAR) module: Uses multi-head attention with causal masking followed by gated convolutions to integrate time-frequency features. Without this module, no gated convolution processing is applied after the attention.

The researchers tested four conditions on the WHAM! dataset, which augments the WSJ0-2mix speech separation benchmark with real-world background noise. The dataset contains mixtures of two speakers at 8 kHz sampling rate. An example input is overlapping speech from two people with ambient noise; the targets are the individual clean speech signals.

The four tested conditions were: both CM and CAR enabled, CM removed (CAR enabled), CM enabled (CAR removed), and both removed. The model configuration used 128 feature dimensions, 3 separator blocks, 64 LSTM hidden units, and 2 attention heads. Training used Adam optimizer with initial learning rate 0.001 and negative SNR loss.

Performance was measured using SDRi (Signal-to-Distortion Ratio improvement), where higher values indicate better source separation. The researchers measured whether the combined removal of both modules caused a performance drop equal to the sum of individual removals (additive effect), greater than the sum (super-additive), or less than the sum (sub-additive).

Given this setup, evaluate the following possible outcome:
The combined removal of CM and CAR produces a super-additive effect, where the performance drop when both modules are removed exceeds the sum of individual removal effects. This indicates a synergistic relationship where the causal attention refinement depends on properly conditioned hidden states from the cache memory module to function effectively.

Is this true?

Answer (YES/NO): NO